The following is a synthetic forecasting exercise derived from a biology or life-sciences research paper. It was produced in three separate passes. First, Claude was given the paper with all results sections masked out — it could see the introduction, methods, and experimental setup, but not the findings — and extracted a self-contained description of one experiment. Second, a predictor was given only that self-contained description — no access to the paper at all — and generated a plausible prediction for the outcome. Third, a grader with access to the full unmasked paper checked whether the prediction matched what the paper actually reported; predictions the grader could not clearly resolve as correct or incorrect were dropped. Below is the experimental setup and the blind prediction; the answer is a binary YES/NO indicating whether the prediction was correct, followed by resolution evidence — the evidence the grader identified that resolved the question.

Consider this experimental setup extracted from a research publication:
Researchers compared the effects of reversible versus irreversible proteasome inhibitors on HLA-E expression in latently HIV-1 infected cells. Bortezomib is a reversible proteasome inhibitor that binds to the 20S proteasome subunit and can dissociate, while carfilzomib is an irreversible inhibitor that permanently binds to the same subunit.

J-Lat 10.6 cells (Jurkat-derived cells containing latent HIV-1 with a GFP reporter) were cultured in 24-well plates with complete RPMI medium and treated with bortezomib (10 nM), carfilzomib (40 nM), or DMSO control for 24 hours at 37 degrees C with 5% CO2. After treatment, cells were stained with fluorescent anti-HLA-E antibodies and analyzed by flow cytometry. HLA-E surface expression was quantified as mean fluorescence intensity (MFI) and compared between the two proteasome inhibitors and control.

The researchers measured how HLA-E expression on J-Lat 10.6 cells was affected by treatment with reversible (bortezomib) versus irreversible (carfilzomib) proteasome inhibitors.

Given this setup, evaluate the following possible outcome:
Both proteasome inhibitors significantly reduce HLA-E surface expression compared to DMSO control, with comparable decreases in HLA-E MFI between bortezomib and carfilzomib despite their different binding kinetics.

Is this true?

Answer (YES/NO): YES